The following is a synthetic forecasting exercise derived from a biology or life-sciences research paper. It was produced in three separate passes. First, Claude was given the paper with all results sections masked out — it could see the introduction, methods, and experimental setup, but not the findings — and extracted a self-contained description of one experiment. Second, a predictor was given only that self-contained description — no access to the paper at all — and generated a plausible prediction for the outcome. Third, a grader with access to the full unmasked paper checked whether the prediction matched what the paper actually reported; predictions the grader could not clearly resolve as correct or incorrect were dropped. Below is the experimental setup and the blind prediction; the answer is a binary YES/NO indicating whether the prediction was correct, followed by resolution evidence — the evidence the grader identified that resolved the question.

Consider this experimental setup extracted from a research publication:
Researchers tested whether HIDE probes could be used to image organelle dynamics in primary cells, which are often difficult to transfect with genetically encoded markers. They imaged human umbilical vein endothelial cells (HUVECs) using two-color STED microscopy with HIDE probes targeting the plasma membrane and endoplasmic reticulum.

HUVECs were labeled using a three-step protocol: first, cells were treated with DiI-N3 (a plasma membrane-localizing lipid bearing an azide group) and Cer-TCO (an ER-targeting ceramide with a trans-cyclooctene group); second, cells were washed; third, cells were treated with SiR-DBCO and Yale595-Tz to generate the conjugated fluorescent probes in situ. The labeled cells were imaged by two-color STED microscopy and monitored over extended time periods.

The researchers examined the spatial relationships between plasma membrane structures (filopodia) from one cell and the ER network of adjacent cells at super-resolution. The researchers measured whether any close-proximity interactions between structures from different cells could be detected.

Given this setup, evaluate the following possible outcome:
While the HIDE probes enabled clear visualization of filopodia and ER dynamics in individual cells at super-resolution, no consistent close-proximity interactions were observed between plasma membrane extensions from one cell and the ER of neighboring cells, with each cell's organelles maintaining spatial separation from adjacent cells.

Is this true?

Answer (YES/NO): NO